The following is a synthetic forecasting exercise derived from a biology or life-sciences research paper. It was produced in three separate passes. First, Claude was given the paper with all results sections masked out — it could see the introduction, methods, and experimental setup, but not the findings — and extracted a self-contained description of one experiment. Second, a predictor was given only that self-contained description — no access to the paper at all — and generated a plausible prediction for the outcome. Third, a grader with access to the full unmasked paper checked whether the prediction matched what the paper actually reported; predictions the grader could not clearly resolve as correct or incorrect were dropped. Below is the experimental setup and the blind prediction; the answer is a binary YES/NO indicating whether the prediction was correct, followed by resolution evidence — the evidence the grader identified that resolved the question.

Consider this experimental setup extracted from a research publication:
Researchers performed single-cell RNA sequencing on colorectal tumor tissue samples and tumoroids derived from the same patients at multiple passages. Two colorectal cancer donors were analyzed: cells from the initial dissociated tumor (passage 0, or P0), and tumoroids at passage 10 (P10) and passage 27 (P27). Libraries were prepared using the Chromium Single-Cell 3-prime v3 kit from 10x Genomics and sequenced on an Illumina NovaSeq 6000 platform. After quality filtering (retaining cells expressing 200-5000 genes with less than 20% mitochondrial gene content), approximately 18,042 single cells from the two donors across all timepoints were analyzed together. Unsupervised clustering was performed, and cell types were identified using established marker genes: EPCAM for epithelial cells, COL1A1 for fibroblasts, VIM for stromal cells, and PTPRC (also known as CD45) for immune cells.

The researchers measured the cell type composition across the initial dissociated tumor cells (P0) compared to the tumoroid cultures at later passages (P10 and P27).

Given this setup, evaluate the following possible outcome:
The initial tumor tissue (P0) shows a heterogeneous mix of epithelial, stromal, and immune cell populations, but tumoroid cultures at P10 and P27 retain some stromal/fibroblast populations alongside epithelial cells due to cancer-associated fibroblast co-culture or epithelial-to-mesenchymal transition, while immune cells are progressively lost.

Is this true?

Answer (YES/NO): NO